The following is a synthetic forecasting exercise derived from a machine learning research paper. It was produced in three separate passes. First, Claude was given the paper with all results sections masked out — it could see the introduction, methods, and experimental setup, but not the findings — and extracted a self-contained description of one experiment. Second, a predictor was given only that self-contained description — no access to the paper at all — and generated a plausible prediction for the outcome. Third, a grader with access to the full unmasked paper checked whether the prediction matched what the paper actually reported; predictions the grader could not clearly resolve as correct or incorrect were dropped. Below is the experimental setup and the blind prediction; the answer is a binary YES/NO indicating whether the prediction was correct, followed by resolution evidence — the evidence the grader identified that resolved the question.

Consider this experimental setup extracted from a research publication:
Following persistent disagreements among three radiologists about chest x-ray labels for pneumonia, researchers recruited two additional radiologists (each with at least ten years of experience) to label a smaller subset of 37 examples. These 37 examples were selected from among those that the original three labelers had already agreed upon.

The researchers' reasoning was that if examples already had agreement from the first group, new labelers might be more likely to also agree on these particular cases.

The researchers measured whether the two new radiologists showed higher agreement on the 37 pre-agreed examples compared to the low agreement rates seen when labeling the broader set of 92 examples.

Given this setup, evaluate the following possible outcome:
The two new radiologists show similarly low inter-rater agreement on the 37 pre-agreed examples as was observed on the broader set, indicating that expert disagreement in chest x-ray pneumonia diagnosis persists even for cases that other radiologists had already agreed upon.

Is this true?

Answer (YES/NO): NO